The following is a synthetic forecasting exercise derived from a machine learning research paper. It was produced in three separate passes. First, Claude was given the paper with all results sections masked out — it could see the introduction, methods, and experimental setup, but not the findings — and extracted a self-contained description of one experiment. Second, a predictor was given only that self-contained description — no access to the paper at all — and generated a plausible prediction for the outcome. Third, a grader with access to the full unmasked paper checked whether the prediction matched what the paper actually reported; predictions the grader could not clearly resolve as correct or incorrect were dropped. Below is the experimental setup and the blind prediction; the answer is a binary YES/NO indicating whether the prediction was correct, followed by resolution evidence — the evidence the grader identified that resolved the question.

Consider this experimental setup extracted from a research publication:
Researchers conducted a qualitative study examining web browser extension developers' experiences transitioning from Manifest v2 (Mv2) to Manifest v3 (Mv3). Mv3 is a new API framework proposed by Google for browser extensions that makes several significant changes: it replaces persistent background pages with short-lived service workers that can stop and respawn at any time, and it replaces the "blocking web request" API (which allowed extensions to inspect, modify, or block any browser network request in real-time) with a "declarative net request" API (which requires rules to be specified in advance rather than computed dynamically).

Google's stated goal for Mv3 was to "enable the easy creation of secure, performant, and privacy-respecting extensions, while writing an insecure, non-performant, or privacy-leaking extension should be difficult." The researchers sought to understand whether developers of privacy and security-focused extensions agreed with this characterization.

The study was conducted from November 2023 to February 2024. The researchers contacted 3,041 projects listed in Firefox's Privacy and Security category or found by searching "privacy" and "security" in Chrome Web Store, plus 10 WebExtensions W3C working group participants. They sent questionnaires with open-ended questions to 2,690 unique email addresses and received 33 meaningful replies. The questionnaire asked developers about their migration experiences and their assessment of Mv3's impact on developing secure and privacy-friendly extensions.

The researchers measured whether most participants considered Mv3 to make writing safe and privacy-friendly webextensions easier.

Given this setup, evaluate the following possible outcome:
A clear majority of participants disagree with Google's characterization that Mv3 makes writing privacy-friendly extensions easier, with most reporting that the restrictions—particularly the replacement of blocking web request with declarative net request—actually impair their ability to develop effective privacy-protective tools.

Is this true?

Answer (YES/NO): YES